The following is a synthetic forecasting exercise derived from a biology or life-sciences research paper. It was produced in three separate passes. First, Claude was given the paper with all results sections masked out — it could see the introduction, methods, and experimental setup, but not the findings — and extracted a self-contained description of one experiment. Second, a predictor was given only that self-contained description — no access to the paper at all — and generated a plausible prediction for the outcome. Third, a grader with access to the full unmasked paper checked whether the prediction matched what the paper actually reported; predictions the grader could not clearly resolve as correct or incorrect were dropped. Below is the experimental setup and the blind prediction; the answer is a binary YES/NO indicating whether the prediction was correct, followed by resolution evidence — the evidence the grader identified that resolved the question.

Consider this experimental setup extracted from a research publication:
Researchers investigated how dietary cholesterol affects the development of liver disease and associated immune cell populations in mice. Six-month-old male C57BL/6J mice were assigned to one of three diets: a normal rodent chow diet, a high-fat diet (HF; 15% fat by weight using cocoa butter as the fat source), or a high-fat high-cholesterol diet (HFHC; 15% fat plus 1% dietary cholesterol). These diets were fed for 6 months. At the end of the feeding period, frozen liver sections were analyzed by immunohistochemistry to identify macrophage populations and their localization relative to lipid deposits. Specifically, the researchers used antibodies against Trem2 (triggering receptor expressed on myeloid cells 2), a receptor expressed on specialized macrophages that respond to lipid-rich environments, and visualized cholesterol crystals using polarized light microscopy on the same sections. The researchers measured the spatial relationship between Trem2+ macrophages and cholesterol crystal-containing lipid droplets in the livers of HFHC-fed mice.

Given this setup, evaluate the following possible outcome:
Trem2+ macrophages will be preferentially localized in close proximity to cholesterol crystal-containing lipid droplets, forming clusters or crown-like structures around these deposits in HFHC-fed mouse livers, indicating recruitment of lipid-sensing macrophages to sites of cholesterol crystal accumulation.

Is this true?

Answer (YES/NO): YES